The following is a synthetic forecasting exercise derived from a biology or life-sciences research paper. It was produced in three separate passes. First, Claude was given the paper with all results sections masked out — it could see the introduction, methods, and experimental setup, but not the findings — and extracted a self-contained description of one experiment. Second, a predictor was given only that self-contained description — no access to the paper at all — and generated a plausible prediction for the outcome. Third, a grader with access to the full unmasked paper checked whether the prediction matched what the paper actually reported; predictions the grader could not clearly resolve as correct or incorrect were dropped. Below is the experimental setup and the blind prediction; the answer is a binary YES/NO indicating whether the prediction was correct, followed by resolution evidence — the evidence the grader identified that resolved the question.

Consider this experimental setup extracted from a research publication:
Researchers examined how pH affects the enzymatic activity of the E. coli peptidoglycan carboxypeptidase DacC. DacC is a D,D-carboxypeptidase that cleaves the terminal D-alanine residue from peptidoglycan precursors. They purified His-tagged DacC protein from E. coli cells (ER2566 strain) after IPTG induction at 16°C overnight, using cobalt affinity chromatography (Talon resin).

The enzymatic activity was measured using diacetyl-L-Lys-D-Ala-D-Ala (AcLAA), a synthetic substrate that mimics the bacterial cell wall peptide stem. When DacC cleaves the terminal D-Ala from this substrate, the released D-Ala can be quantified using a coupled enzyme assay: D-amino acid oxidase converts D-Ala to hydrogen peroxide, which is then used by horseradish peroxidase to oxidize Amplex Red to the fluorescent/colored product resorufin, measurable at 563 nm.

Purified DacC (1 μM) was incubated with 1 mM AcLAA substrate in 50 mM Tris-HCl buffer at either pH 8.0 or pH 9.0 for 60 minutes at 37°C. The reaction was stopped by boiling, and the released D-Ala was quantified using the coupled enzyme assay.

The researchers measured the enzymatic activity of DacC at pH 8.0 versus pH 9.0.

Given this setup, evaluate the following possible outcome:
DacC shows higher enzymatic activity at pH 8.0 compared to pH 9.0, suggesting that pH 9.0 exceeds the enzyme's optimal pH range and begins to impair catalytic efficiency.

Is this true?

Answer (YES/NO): NO